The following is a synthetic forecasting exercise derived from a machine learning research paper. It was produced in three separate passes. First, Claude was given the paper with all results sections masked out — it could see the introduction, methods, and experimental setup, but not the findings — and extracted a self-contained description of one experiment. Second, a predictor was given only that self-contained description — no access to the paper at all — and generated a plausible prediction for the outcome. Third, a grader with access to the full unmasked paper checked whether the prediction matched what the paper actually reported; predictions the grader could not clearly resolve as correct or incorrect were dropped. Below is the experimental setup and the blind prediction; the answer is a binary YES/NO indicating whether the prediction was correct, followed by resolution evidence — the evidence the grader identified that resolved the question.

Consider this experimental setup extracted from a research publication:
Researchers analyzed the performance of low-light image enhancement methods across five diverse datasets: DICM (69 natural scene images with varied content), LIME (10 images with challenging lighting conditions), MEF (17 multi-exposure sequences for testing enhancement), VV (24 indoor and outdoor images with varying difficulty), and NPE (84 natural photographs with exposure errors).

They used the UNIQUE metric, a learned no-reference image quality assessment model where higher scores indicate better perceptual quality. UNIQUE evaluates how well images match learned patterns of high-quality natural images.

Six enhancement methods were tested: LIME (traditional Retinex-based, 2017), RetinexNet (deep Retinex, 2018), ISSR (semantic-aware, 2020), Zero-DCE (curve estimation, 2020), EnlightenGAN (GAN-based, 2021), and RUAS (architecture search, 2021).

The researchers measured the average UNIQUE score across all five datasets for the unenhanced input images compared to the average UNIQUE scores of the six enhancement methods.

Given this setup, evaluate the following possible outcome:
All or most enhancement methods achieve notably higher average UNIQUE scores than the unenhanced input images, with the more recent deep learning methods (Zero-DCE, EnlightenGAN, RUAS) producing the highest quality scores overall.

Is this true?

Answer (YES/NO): NO